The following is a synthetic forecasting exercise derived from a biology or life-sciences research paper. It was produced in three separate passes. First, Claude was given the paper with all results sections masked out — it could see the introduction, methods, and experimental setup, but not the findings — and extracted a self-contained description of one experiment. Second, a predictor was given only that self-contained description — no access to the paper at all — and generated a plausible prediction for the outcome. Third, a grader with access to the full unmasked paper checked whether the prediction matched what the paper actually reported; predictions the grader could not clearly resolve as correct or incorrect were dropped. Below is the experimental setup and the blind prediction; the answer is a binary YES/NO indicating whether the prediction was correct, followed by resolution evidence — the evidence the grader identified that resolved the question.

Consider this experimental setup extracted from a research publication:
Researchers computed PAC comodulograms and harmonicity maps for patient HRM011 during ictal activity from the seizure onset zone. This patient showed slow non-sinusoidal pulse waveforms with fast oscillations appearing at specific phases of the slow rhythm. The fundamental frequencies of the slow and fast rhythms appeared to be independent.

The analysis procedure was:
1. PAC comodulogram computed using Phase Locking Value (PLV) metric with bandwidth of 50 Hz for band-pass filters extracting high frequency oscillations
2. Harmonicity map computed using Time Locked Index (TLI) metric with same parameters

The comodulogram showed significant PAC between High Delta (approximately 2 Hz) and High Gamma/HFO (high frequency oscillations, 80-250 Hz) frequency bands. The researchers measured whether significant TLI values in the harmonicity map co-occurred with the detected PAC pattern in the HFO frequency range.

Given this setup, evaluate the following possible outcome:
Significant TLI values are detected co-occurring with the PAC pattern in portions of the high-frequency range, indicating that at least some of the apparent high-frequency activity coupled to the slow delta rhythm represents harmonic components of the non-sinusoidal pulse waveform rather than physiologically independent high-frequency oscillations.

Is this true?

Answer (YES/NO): NO